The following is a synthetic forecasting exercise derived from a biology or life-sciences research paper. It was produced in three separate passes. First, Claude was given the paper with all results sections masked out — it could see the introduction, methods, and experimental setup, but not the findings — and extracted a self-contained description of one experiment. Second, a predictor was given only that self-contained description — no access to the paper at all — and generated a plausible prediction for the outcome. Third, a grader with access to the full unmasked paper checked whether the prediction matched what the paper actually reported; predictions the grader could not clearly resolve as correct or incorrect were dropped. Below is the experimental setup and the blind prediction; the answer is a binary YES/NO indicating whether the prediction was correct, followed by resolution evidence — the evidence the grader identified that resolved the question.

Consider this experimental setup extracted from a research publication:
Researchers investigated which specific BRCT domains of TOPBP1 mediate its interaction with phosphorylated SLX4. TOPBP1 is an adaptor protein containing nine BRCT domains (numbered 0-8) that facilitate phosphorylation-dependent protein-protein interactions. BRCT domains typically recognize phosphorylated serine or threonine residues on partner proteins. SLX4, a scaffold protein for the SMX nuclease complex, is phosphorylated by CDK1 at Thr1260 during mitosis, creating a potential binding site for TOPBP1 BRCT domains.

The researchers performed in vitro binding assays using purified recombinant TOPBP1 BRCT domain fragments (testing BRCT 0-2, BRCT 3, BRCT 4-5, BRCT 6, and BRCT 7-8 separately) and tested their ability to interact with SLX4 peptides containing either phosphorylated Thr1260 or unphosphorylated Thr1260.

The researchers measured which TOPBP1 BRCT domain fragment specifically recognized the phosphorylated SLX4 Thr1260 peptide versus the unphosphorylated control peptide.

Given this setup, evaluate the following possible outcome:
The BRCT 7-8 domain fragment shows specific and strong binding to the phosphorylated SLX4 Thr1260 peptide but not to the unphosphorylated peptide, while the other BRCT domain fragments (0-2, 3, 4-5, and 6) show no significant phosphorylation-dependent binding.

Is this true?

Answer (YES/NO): NO